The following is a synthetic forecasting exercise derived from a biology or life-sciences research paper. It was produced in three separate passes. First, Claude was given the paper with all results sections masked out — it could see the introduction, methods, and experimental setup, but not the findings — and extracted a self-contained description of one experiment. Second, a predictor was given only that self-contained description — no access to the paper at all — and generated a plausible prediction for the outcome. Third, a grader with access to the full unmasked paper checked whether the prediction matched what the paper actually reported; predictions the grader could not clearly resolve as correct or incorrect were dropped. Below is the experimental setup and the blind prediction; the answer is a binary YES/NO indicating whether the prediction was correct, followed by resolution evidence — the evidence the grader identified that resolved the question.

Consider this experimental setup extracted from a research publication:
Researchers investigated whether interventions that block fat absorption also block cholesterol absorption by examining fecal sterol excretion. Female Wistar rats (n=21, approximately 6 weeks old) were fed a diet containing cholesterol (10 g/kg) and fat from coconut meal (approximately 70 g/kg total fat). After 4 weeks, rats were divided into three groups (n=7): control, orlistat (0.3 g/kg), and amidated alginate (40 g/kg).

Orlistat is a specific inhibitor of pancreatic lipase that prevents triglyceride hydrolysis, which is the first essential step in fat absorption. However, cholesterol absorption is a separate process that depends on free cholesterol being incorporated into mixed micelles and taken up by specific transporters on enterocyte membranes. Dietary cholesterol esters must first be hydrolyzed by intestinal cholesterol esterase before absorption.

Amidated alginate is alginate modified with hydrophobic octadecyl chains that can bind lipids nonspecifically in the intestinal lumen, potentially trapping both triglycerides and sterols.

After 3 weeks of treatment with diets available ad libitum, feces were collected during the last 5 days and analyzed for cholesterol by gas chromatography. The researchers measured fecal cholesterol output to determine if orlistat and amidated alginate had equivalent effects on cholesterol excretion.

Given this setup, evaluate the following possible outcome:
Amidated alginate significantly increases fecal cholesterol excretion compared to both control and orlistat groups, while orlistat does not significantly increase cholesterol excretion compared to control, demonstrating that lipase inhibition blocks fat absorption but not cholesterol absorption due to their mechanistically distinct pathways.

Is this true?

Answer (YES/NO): YES